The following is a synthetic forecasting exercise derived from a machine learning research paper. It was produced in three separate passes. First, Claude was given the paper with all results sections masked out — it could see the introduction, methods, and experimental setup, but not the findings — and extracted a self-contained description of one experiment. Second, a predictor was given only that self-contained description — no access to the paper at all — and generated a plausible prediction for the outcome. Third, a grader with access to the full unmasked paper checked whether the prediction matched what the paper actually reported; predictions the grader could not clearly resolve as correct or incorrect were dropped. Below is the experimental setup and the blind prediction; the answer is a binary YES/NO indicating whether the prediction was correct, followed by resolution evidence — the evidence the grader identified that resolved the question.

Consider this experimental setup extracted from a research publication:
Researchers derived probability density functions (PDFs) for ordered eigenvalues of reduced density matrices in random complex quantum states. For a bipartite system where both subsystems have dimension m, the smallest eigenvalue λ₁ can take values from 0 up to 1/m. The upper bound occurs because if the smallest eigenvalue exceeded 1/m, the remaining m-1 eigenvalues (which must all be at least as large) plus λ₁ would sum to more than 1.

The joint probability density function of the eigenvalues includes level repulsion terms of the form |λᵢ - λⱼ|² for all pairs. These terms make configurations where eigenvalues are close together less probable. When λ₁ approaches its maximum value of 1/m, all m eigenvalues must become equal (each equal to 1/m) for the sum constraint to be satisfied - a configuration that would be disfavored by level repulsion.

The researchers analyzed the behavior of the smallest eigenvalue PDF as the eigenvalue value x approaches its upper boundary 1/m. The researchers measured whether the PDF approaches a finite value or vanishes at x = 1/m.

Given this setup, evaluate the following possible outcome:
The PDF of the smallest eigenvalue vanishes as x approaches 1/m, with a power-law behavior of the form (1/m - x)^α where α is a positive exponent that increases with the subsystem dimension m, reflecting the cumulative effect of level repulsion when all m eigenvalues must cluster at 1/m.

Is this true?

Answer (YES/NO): YES